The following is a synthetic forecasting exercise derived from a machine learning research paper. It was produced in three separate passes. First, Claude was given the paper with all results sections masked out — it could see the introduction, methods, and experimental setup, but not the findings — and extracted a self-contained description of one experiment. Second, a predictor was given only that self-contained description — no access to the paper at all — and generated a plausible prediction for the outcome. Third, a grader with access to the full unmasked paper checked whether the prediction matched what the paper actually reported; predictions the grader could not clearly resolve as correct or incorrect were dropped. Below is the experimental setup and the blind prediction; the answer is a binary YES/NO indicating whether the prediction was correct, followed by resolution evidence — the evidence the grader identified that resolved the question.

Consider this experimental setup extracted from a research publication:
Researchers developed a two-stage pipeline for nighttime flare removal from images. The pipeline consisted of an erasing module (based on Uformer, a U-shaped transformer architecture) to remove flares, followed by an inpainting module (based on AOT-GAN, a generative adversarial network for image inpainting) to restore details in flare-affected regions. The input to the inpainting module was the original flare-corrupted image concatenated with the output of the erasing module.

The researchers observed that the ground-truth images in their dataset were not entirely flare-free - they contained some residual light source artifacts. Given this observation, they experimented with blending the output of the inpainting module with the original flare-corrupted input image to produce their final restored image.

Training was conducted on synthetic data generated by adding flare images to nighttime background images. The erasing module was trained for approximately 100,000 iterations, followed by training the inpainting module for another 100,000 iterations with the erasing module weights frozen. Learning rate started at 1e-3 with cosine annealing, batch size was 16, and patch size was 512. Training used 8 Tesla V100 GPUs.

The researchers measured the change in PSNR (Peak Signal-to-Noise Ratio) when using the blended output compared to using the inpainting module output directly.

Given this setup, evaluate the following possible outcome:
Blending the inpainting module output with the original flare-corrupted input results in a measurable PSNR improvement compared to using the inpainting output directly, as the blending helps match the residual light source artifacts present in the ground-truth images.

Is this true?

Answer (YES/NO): YES